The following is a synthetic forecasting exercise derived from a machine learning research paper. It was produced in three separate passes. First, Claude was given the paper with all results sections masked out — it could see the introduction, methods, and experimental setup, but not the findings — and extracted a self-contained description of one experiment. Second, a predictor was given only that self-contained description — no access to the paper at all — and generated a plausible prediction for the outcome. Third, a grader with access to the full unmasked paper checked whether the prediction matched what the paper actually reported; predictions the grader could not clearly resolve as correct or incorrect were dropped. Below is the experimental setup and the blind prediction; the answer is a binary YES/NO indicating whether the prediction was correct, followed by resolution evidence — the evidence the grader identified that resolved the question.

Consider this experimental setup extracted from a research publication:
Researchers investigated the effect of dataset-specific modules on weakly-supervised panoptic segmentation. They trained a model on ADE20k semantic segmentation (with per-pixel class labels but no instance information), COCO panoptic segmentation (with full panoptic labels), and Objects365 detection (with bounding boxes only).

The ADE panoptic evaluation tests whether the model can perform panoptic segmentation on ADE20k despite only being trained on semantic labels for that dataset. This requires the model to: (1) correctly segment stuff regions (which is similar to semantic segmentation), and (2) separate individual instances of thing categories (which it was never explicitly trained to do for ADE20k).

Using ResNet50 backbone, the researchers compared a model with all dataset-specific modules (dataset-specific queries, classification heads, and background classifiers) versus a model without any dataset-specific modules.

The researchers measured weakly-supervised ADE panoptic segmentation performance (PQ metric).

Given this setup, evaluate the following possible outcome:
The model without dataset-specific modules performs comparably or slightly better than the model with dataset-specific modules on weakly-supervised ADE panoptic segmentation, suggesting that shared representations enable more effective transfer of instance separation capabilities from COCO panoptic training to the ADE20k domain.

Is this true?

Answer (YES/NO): NO